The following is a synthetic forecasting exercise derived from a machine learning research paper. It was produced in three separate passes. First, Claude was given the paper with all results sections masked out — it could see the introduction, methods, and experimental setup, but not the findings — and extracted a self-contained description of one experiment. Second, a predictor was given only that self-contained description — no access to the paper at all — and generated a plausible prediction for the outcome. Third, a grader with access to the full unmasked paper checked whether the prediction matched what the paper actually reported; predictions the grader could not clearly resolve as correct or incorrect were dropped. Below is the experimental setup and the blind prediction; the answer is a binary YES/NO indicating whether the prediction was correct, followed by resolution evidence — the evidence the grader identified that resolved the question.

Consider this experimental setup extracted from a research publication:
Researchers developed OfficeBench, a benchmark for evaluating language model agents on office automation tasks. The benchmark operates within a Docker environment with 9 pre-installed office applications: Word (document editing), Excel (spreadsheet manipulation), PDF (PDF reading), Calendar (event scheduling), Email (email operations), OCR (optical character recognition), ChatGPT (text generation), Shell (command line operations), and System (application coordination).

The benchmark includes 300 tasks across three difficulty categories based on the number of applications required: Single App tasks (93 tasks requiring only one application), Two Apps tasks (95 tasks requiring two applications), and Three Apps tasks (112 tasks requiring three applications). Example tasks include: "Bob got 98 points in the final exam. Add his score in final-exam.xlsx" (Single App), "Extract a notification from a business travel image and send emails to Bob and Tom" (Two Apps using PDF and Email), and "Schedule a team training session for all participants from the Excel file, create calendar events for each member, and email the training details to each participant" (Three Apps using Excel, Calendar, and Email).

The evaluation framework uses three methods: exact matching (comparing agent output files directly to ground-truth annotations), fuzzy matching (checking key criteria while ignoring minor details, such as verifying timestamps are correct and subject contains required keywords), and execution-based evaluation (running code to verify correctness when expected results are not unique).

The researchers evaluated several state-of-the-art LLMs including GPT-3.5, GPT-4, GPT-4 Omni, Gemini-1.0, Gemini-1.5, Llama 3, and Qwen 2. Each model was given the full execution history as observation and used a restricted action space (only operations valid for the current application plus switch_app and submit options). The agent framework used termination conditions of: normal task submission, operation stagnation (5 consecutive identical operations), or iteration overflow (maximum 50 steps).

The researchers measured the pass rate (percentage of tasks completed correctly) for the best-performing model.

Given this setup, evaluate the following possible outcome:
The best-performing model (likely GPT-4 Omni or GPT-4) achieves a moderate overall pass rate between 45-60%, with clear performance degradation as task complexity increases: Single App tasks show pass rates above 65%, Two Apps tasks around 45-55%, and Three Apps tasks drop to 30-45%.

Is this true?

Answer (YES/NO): NO